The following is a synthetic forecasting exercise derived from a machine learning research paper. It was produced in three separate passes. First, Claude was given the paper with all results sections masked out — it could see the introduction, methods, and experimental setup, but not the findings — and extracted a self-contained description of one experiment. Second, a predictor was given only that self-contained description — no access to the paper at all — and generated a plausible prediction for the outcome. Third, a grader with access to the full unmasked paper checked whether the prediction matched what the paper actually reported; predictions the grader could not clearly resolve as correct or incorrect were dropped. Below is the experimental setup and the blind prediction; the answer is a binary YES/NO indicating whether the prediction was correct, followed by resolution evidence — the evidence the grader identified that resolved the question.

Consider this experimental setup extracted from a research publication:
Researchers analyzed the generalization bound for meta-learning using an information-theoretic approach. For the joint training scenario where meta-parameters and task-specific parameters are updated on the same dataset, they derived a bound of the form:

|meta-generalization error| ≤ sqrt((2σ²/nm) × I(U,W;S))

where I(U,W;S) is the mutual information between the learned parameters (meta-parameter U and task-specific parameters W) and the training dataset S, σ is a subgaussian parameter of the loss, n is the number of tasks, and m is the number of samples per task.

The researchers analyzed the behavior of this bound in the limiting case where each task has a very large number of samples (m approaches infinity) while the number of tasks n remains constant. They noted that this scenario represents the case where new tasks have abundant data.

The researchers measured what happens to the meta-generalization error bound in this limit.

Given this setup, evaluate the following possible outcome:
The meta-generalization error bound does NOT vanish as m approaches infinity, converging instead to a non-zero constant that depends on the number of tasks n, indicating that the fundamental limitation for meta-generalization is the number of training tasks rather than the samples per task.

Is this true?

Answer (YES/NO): NO